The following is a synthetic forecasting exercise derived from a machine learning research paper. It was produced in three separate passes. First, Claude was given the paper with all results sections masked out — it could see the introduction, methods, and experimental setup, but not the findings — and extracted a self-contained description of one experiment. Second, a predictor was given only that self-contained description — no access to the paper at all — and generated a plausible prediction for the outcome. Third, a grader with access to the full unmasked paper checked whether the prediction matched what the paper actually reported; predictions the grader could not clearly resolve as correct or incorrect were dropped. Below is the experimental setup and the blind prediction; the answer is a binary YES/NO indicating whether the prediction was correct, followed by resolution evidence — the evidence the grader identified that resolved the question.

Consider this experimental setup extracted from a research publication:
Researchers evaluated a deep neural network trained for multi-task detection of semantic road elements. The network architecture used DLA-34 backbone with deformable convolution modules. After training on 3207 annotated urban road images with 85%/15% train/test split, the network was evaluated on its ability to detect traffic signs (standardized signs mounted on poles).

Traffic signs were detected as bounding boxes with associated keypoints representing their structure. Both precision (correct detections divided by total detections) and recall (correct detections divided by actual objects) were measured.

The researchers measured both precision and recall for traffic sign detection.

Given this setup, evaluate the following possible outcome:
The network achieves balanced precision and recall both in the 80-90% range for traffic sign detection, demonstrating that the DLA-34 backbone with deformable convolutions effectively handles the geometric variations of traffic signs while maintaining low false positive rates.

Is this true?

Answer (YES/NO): NO